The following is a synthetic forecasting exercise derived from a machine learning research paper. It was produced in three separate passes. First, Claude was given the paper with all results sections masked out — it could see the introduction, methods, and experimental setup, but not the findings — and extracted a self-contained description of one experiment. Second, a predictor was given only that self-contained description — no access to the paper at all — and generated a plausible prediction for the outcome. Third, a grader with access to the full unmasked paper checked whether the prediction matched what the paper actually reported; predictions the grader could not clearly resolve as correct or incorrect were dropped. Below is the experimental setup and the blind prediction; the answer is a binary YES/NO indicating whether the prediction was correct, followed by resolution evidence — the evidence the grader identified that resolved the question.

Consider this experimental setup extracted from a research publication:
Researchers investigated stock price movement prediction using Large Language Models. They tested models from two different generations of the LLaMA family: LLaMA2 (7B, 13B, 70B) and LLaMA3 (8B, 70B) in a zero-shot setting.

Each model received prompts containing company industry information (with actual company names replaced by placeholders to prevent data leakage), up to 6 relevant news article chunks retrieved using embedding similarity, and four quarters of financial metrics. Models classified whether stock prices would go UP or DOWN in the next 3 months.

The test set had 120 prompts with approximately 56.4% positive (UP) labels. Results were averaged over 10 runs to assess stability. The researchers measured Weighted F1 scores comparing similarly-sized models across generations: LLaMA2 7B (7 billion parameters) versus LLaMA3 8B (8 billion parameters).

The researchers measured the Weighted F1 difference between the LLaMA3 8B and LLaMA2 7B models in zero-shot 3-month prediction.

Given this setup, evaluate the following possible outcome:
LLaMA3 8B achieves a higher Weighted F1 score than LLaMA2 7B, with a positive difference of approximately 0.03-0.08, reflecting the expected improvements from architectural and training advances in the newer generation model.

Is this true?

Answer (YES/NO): NO